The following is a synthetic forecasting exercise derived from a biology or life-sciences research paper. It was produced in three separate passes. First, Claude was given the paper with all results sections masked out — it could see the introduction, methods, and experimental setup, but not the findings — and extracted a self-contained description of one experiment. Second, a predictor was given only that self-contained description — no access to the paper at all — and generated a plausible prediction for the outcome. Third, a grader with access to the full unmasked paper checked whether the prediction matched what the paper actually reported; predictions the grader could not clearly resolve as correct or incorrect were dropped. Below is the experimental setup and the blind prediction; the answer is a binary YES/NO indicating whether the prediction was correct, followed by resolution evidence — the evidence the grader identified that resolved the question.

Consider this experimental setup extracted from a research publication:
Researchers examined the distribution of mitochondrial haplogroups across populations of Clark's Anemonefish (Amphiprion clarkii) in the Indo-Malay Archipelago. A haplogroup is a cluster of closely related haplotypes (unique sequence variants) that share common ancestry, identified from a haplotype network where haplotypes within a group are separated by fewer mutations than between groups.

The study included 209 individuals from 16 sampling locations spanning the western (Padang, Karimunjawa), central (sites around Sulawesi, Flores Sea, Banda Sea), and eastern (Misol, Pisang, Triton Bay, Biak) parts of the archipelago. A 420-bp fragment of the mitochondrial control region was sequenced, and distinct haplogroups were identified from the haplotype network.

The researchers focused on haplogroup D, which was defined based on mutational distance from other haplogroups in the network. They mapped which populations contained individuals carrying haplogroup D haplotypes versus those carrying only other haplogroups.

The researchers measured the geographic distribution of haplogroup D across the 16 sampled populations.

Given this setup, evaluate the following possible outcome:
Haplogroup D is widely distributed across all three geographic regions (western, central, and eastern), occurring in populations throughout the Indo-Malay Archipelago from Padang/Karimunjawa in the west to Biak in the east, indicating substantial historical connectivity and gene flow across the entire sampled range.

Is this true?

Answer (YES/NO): NO